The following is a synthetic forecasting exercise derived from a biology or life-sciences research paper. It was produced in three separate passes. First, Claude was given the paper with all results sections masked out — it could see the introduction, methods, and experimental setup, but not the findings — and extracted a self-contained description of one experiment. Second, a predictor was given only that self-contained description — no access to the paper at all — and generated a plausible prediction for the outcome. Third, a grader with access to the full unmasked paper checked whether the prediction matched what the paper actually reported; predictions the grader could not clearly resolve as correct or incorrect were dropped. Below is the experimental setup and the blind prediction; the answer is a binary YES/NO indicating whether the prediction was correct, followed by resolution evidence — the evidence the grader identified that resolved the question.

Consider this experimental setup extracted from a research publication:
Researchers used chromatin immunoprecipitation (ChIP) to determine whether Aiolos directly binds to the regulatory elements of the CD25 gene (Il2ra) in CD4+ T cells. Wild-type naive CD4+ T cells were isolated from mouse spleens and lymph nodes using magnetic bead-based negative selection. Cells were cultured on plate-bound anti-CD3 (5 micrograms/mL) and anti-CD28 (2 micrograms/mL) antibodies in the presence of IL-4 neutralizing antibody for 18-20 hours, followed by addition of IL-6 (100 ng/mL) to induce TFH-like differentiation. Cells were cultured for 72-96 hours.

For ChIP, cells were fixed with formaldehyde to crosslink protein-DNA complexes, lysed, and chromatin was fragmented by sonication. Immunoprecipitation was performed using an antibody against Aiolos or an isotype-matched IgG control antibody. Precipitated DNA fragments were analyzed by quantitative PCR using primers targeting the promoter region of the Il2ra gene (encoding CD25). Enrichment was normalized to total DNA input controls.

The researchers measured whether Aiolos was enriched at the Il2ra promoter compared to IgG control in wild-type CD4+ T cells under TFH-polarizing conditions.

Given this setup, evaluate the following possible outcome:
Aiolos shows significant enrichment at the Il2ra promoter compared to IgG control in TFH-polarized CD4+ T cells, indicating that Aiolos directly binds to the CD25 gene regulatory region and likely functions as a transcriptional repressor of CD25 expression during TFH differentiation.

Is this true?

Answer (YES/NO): YES